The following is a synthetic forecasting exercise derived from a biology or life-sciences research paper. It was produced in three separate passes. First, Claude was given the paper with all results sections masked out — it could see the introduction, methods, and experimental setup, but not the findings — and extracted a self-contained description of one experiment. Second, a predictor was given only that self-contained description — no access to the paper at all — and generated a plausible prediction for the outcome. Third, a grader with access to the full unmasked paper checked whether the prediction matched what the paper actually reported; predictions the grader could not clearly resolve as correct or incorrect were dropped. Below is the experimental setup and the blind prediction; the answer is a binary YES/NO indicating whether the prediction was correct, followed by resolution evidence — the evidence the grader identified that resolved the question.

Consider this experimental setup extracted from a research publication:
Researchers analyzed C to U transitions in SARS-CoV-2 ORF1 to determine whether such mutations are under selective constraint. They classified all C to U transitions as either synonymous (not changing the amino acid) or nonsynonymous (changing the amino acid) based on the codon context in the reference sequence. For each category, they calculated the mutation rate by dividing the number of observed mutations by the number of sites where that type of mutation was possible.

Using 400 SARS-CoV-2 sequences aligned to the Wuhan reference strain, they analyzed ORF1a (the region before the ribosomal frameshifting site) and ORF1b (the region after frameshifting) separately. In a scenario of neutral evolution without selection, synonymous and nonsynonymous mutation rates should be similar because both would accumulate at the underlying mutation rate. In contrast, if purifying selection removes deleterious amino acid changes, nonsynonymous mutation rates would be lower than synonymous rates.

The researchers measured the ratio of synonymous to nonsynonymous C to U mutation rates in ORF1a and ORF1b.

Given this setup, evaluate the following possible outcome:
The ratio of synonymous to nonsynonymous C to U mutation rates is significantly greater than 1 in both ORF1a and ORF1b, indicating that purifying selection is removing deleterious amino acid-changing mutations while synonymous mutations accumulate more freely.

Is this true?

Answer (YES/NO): YES